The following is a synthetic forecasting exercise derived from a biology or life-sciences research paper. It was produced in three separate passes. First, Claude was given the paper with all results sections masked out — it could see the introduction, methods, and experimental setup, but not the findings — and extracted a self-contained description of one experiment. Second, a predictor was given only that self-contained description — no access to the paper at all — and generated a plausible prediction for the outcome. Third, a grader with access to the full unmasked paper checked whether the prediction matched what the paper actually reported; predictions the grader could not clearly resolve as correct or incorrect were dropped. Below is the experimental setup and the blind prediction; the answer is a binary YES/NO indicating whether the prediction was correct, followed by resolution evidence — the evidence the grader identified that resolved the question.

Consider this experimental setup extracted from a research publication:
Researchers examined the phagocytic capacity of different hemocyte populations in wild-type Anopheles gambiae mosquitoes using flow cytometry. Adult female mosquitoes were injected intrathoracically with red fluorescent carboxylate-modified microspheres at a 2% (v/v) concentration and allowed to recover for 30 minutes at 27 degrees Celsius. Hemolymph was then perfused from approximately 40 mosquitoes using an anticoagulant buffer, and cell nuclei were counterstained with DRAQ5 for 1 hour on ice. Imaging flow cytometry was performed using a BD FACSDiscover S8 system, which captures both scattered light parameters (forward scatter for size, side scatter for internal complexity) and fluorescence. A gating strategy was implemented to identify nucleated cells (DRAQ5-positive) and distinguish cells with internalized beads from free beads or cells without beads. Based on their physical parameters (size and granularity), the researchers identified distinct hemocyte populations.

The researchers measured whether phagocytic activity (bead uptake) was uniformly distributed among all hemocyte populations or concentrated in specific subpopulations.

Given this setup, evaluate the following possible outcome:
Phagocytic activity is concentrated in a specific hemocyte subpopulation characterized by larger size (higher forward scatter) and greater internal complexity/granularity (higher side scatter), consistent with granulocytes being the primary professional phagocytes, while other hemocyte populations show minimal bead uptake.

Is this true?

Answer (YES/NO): NO